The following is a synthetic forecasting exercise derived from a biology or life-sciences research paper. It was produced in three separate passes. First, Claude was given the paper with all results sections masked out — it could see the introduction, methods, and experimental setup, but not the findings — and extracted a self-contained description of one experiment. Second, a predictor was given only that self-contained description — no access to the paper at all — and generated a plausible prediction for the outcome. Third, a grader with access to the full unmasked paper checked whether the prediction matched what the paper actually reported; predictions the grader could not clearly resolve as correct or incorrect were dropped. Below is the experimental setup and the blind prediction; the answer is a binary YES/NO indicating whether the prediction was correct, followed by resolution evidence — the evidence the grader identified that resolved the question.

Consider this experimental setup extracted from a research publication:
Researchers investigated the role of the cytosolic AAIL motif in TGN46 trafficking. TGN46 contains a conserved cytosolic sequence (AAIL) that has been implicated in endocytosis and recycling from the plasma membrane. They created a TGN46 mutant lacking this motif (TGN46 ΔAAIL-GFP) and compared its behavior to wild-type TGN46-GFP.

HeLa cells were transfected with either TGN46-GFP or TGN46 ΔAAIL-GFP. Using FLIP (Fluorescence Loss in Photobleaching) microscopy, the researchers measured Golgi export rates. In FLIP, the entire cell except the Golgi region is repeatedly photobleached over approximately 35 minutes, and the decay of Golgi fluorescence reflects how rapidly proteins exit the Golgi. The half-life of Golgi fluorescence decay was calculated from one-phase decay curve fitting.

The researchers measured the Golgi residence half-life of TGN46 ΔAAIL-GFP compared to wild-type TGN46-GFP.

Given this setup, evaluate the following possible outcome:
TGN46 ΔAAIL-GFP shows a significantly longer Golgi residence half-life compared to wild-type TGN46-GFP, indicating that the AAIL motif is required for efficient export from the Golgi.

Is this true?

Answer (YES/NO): NO